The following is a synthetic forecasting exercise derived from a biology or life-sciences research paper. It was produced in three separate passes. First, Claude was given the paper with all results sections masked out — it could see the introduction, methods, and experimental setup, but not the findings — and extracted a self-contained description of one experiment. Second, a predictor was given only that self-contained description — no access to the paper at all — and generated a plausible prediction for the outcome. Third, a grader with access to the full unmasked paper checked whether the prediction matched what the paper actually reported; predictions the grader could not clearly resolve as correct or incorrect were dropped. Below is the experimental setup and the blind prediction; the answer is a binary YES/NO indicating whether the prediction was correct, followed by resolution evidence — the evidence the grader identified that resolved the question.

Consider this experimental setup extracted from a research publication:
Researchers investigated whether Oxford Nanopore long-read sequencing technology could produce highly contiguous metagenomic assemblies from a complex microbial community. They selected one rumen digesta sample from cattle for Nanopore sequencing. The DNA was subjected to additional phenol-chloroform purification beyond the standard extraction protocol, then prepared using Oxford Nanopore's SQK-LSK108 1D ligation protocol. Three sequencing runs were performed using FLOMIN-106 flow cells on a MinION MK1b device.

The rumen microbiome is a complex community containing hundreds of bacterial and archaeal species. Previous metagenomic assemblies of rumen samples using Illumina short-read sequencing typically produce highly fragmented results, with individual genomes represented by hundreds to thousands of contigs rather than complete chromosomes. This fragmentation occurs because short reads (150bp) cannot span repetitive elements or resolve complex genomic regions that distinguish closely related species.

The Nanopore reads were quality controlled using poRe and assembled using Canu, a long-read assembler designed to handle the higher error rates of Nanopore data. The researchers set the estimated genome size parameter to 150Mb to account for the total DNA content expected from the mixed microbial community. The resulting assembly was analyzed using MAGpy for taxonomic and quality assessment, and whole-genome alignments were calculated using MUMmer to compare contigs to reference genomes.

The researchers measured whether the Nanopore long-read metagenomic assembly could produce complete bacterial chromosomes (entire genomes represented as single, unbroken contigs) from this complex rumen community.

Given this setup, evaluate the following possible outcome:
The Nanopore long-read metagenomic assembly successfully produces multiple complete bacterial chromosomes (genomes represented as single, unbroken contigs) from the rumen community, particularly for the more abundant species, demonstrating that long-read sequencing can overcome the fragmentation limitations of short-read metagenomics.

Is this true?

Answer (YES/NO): YES